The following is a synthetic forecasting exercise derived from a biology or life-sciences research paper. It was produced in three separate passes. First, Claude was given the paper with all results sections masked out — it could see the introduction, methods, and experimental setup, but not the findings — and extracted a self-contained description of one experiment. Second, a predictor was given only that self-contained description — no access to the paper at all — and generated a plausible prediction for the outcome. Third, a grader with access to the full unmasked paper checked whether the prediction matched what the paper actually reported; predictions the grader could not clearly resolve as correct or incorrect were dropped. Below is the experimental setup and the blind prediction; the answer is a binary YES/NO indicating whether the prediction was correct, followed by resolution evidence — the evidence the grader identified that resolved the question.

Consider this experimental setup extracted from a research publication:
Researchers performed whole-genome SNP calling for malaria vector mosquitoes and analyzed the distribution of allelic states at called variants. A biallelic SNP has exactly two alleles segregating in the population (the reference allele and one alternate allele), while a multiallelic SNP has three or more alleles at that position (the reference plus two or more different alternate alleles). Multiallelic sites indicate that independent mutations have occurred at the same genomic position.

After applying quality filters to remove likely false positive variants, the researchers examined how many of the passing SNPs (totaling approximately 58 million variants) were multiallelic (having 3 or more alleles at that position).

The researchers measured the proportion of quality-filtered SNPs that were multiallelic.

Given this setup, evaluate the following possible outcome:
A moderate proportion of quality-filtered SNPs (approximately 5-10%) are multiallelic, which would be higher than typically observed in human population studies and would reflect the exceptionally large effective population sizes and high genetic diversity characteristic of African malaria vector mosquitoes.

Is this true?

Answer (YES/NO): NO